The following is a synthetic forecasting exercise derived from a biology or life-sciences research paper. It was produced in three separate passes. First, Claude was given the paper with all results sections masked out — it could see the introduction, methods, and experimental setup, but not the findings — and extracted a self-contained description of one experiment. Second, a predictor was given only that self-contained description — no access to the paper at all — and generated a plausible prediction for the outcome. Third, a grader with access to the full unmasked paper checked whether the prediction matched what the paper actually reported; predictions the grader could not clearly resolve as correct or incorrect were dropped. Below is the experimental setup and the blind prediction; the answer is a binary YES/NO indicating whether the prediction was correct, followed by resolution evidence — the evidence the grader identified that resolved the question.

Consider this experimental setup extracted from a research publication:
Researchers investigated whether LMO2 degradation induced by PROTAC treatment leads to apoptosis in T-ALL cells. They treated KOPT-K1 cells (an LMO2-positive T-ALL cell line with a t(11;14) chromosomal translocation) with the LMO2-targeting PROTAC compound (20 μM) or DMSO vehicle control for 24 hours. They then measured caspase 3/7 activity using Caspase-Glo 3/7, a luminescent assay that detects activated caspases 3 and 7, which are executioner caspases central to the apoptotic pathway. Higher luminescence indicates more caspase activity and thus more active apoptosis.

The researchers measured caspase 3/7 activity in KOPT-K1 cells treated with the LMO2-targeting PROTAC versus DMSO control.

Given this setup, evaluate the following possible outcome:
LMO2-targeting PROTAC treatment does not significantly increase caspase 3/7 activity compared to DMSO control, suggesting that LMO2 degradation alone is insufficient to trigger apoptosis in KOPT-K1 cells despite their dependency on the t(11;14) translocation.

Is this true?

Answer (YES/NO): NO